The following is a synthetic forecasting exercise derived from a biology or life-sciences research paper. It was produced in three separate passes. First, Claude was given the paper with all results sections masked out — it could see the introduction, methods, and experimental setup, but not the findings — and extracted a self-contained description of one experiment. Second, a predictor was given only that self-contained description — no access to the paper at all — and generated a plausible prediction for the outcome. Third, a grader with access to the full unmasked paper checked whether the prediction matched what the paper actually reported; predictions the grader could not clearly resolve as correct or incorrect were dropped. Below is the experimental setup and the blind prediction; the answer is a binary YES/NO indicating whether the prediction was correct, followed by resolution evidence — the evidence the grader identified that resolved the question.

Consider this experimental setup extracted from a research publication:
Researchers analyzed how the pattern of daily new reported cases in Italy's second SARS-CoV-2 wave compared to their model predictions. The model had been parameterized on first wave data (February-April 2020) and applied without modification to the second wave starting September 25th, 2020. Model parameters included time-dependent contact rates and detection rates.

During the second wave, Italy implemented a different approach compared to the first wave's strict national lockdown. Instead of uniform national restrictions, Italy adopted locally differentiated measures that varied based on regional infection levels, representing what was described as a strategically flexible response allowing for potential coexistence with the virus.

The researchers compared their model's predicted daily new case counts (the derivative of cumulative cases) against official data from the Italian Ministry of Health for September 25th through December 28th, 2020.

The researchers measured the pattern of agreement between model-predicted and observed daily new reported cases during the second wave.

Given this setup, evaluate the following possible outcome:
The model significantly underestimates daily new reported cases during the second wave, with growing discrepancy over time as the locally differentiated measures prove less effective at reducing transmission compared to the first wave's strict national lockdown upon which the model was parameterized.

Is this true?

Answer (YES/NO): NO